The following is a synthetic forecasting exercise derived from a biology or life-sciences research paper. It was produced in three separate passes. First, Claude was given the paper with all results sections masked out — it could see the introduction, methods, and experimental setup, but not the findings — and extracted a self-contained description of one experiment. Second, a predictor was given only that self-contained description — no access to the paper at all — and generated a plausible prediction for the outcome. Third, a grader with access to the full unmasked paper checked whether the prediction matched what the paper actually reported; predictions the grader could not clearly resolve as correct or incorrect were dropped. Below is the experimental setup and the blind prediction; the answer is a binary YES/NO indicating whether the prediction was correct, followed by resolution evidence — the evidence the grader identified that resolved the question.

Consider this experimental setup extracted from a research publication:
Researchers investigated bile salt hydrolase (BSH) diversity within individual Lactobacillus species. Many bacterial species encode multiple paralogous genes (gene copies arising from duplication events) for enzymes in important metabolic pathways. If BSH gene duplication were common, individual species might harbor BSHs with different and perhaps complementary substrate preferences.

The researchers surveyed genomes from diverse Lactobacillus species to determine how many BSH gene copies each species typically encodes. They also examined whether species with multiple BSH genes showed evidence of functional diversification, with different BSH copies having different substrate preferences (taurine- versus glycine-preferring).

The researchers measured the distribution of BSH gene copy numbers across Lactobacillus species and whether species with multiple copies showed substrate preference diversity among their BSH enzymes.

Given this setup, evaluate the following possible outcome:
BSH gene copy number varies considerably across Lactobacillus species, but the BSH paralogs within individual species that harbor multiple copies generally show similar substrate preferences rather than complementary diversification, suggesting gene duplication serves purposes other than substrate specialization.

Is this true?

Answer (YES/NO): NO